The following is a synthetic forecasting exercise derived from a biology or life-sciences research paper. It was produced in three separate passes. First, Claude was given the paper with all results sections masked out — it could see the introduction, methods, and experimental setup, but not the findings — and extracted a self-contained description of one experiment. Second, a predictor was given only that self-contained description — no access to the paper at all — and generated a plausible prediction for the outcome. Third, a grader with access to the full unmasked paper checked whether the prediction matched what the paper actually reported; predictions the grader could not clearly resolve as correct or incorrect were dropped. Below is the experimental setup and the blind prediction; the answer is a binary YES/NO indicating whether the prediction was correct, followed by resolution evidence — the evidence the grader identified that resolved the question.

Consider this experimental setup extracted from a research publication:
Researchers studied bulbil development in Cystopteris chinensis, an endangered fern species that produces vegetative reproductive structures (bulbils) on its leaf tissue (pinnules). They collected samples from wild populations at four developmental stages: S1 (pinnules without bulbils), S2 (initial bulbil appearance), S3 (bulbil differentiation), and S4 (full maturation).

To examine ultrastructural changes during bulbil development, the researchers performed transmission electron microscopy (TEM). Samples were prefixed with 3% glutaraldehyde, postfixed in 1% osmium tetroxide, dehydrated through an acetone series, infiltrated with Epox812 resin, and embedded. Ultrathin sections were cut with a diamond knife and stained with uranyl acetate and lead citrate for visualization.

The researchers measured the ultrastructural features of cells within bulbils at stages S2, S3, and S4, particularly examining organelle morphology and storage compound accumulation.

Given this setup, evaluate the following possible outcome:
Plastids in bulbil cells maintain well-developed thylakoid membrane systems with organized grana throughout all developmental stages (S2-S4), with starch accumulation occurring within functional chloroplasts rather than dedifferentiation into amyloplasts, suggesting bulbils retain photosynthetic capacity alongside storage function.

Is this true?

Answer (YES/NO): NO